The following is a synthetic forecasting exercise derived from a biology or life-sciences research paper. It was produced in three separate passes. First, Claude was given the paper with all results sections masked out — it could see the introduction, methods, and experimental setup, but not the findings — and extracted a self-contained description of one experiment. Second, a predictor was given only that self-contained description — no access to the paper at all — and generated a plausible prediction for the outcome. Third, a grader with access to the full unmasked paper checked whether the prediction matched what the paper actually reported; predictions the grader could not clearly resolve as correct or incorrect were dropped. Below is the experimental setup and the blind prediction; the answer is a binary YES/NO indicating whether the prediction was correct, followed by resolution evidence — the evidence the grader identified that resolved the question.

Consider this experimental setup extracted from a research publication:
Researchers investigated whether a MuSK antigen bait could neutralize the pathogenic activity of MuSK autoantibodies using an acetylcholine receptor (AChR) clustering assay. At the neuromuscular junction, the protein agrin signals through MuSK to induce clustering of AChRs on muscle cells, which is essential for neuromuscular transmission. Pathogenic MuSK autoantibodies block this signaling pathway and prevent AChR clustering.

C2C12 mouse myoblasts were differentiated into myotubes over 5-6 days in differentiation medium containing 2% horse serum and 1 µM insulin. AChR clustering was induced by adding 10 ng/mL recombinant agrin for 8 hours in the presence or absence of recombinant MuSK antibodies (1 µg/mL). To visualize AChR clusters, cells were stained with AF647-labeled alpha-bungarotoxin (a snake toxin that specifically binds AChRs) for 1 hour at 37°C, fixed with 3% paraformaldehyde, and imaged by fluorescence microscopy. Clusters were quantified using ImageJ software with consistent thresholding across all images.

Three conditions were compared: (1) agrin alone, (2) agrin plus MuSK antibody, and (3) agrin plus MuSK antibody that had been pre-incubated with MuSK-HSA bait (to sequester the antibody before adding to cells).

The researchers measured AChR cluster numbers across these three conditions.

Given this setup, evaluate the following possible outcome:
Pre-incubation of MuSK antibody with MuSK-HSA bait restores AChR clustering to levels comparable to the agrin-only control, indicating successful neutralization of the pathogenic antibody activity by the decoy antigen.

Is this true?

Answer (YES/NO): YES